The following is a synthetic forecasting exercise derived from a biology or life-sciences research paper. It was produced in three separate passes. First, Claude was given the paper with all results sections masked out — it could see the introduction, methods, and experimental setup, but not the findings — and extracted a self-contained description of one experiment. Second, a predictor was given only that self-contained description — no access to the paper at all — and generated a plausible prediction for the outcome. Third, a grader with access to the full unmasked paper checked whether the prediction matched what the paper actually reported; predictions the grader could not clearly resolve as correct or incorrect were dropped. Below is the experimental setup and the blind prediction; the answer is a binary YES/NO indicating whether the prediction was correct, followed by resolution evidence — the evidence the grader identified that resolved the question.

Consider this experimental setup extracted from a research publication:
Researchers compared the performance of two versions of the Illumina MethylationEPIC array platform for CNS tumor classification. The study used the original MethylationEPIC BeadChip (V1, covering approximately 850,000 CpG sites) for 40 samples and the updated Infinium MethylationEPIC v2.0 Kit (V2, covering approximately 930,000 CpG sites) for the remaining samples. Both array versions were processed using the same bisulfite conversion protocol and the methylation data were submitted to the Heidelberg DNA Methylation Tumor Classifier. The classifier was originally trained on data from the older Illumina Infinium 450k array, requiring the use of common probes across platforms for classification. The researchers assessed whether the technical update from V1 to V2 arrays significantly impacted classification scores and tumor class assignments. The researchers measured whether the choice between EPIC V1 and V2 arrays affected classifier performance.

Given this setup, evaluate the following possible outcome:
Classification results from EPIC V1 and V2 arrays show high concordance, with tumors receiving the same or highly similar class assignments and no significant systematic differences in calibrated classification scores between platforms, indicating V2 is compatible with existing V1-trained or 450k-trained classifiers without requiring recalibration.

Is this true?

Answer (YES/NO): YES